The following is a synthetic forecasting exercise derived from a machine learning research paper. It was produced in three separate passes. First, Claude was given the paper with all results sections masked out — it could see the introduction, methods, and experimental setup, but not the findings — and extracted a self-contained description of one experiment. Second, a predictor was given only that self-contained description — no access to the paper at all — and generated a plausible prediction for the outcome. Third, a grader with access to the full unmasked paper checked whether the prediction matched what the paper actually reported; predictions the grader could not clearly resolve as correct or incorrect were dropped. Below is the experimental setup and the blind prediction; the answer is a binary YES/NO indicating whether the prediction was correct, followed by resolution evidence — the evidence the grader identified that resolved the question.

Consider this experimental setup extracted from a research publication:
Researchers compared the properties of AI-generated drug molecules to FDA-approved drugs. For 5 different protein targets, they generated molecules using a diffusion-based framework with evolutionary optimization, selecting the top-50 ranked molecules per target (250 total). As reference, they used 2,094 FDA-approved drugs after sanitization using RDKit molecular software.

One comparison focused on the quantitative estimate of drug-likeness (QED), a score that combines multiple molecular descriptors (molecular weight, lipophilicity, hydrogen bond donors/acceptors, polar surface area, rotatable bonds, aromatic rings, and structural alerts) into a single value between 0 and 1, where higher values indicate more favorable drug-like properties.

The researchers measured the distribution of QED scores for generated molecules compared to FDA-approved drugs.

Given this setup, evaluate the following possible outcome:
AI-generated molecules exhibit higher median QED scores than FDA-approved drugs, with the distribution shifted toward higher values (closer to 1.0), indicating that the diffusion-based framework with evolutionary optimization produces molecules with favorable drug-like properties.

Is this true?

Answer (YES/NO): NO